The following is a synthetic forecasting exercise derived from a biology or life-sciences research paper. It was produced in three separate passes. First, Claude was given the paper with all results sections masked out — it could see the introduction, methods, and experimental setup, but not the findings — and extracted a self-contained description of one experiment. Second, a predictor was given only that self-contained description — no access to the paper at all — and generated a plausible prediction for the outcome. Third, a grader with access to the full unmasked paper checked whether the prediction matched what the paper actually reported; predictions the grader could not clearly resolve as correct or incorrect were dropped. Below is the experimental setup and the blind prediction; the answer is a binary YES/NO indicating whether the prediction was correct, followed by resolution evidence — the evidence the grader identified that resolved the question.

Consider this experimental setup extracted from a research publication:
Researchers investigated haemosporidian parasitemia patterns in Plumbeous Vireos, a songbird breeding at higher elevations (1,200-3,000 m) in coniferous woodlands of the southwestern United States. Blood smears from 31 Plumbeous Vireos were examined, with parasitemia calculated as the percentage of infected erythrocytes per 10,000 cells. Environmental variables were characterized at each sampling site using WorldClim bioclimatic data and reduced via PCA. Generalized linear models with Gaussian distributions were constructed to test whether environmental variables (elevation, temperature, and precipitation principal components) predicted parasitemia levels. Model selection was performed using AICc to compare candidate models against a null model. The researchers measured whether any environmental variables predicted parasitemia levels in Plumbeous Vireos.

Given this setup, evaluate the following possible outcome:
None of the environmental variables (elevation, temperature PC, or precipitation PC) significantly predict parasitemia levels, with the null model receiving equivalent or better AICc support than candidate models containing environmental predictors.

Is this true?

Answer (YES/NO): YES